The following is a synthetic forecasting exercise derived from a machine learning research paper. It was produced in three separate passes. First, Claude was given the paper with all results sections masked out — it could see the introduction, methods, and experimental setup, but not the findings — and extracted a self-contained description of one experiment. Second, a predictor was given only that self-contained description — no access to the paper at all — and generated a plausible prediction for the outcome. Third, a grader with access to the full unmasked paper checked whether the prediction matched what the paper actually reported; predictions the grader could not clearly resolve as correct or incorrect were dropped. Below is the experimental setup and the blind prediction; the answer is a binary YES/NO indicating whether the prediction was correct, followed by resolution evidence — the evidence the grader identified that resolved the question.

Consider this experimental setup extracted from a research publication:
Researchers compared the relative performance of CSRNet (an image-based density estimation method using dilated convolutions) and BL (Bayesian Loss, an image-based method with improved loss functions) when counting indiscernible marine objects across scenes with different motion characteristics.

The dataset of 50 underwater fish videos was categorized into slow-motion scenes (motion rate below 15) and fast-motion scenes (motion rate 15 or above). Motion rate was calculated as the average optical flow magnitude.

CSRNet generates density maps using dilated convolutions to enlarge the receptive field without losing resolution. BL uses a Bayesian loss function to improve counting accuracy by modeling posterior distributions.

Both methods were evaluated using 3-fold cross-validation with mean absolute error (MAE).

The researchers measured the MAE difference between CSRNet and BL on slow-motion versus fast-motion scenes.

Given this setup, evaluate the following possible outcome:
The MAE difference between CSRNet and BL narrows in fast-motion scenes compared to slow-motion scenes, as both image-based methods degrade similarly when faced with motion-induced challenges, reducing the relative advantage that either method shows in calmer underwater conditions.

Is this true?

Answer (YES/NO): NO